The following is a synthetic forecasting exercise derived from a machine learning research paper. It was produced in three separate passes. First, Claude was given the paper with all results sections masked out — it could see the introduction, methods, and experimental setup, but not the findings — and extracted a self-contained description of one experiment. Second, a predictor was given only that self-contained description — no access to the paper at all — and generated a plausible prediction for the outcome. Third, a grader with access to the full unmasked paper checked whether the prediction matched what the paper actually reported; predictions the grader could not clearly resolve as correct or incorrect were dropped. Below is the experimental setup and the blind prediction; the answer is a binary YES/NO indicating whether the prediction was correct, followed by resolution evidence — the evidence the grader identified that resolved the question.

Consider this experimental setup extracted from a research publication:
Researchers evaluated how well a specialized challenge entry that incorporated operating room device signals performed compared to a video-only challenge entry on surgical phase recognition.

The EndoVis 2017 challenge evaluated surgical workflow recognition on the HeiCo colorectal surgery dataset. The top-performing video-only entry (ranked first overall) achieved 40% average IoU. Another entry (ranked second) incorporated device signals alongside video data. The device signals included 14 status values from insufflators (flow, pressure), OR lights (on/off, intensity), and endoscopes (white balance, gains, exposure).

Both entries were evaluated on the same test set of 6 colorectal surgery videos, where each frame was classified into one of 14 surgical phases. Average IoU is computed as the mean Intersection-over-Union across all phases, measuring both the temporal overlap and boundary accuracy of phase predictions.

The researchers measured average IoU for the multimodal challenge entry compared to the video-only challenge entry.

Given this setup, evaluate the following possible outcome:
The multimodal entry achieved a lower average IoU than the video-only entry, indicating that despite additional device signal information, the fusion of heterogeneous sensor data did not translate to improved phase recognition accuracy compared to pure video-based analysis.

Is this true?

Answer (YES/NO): YES